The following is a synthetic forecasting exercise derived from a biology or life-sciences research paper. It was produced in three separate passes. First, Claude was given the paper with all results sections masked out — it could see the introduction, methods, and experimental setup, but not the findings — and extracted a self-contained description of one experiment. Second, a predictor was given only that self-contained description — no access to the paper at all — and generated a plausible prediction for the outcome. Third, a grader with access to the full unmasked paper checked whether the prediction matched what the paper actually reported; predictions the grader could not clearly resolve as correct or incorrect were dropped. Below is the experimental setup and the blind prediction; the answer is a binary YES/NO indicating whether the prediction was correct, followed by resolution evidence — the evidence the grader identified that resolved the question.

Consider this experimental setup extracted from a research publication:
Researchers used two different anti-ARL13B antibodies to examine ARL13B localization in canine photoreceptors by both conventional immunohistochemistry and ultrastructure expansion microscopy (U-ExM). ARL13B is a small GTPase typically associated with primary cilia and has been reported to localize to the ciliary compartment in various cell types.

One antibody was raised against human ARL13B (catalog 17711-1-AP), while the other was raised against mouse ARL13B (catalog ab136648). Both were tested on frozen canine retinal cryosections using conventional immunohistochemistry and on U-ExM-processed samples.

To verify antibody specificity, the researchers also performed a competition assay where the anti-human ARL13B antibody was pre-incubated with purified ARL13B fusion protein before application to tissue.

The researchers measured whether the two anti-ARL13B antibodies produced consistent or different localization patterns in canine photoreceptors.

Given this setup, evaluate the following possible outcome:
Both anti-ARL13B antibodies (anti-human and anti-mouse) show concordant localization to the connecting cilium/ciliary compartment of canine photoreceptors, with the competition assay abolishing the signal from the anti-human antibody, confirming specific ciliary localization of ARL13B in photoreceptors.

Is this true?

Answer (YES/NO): NO